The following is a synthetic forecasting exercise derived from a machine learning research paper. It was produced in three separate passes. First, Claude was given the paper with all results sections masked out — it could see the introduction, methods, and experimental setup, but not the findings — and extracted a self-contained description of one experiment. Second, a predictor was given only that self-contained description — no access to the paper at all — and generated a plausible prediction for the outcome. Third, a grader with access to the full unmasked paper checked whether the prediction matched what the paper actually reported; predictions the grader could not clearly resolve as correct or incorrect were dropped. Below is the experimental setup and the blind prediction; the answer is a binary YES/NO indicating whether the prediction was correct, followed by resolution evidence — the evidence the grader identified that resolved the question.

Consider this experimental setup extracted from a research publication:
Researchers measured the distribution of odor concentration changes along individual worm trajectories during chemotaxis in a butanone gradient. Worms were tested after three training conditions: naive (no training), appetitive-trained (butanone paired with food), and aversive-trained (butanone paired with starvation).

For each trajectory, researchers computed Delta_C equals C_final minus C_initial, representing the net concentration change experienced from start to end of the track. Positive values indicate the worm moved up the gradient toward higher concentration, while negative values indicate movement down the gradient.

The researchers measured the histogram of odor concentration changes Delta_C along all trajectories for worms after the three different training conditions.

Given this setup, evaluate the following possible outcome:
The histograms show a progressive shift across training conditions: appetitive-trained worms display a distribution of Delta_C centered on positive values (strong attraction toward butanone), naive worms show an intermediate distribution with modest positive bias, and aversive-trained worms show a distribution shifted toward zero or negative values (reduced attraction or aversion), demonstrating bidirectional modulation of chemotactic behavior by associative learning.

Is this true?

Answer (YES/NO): NO